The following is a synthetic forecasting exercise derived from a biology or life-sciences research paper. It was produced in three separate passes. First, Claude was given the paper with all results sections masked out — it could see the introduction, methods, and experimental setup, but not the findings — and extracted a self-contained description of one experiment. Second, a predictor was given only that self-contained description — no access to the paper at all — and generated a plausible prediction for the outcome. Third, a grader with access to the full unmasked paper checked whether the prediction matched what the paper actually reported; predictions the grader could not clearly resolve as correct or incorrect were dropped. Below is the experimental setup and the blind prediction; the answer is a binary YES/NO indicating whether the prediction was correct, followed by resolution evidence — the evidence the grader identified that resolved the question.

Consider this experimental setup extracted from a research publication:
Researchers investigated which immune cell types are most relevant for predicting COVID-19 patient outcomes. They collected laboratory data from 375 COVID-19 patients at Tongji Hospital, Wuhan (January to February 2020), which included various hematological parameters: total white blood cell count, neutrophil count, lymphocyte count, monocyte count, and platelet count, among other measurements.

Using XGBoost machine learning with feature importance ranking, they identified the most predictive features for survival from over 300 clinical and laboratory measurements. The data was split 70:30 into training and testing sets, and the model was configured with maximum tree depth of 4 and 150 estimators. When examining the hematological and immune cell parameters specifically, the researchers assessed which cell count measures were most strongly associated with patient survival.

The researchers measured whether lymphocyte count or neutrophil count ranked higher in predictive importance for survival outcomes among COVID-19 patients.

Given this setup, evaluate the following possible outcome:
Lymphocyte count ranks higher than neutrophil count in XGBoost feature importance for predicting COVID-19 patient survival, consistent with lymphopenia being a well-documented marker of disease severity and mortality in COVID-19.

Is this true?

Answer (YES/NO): YES